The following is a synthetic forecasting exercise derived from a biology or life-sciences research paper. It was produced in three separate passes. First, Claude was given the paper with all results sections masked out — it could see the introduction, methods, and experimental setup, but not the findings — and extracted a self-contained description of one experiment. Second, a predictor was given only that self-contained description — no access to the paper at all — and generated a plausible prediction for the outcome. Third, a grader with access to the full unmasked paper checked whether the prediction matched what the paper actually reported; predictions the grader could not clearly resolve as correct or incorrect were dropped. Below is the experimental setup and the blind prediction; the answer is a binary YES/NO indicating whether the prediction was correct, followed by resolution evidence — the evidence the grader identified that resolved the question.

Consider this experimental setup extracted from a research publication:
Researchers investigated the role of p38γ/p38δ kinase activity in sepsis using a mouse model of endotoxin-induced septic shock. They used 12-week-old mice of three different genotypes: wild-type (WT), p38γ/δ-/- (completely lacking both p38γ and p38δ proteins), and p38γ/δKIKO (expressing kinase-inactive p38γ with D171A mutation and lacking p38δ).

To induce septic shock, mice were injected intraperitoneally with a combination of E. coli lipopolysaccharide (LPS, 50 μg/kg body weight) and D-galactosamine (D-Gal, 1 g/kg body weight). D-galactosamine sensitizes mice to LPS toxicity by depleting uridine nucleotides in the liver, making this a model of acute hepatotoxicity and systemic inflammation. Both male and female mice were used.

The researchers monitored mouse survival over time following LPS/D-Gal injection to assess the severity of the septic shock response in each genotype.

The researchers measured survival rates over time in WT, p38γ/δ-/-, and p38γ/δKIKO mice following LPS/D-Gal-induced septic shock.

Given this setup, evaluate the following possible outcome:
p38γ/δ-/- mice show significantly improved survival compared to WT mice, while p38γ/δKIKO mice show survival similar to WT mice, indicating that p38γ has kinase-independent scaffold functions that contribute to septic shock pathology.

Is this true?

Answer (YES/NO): NO